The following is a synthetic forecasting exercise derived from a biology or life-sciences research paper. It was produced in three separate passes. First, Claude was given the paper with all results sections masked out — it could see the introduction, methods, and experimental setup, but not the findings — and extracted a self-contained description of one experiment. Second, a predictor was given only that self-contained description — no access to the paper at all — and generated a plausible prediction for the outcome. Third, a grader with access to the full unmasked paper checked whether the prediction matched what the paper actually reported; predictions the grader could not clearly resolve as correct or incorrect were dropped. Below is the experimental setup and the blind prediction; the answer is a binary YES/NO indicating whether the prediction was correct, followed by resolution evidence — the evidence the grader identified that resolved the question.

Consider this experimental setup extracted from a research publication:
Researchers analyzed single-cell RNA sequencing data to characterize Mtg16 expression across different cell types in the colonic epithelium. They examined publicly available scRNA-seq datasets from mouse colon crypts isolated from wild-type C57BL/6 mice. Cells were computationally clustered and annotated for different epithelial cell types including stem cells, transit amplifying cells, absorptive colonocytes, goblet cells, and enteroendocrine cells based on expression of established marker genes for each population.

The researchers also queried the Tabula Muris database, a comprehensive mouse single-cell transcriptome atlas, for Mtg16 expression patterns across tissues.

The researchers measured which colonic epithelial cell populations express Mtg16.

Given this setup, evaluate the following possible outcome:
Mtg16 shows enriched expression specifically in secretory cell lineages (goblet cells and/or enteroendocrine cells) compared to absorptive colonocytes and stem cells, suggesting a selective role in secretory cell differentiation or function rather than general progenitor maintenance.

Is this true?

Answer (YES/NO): YES